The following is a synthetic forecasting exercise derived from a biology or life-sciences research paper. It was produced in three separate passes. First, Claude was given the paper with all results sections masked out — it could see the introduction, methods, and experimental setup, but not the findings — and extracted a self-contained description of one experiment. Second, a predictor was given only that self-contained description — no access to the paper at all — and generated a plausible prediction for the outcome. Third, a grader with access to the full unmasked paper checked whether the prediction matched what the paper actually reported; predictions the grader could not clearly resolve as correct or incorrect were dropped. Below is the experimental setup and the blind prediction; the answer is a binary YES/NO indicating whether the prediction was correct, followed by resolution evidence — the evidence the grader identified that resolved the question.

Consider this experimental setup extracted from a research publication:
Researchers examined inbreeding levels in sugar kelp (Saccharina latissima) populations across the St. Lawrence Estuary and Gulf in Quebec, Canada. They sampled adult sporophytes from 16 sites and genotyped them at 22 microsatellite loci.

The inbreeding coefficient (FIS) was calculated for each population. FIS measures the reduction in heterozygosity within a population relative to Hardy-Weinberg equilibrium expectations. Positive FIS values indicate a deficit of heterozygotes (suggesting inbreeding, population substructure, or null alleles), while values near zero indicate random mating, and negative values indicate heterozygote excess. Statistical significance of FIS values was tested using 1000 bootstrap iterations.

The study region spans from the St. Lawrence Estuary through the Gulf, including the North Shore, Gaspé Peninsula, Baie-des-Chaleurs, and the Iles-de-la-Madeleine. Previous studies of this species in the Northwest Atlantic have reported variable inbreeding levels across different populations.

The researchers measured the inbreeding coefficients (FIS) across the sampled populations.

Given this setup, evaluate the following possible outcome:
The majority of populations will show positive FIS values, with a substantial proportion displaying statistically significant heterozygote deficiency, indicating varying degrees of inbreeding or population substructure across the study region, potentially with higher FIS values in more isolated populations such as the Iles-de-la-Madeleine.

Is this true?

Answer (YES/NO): YES